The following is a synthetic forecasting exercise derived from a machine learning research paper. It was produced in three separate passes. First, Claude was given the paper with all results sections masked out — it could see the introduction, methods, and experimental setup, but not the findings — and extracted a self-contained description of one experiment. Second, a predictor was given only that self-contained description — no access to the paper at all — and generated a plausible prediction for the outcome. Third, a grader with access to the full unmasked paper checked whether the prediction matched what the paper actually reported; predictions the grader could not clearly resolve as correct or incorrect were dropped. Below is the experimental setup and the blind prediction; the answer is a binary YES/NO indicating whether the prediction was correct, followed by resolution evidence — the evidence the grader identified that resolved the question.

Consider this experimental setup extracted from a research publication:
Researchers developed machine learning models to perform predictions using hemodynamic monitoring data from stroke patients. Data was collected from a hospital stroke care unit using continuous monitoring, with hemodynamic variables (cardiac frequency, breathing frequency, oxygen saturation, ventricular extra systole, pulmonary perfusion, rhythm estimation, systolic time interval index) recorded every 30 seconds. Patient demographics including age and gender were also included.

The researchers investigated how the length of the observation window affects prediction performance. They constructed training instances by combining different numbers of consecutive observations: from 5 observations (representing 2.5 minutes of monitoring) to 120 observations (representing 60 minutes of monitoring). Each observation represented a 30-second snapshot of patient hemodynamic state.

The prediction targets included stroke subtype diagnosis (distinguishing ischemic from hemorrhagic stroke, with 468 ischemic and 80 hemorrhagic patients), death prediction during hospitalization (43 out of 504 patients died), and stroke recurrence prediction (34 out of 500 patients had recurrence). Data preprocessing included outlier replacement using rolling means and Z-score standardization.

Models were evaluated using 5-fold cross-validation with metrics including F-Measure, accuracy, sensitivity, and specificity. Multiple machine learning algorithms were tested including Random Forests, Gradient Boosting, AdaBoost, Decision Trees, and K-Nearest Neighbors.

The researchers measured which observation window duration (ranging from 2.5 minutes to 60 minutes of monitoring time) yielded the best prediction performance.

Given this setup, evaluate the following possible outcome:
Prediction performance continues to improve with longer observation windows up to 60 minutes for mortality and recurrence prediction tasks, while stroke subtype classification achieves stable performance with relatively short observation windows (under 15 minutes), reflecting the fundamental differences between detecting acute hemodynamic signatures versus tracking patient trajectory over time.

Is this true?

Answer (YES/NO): NO